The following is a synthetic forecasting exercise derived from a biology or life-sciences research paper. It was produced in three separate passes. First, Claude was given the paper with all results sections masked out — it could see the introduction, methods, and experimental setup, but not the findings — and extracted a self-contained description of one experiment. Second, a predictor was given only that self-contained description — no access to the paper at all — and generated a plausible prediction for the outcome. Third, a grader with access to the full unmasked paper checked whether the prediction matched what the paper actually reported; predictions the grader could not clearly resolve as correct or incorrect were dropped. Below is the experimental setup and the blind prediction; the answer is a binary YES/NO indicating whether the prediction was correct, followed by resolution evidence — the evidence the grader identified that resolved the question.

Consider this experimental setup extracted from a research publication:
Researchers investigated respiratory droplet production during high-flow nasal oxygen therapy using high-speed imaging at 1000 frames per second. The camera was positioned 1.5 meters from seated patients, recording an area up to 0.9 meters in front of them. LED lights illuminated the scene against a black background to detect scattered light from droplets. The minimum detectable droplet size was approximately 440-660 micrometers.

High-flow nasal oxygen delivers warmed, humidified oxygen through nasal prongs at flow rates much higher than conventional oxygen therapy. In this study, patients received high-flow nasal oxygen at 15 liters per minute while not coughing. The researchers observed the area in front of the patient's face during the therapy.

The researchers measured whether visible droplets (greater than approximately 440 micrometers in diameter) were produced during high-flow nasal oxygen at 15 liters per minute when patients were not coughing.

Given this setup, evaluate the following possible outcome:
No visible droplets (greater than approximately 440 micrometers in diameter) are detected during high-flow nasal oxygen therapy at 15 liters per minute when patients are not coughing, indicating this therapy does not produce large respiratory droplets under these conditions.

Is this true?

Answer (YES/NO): YES